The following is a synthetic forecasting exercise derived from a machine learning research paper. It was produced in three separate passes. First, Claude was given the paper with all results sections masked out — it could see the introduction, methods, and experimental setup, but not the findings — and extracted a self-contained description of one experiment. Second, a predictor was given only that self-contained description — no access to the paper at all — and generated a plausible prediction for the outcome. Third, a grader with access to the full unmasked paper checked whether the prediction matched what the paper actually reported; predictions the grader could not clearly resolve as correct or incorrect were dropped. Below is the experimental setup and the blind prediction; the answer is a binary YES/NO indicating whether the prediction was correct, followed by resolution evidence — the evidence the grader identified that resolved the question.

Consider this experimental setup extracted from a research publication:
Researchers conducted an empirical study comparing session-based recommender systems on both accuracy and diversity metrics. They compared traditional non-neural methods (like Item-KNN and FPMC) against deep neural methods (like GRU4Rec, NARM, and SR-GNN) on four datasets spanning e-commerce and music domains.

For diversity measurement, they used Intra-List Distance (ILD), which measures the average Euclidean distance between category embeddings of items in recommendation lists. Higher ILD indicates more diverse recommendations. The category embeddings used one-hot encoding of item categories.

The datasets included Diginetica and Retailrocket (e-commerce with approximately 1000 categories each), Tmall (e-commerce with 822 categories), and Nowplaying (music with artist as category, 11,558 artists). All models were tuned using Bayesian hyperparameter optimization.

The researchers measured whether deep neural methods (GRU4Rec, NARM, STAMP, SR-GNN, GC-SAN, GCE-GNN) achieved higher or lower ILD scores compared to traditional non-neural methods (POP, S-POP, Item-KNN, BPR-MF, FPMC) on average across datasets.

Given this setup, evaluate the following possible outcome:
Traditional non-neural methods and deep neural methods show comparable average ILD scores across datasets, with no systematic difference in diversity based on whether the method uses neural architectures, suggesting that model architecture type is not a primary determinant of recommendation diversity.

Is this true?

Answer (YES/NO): NO